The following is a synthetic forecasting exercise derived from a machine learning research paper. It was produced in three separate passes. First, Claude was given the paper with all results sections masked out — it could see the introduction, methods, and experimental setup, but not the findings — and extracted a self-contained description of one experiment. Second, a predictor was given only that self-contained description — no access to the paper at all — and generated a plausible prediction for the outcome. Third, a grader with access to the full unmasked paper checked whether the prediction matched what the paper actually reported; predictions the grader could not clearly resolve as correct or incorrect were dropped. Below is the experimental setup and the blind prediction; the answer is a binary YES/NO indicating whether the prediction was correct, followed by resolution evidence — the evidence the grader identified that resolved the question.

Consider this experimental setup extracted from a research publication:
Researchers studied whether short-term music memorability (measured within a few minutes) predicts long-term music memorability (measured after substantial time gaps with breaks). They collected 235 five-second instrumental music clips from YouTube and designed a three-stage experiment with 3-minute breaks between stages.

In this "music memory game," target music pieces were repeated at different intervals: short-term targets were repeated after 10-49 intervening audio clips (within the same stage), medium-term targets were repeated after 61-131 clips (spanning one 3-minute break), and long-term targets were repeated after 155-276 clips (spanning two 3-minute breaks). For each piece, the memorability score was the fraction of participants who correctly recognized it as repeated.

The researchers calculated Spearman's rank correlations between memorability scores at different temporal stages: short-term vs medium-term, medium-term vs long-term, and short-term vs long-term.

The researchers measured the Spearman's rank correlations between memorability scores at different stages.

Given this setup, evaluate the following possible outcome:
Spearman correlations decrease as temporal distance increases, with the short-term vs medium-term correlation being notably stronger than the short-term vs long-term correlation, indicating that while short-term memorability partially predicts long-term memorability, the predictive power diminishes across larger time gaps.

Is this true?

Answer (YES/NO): NO